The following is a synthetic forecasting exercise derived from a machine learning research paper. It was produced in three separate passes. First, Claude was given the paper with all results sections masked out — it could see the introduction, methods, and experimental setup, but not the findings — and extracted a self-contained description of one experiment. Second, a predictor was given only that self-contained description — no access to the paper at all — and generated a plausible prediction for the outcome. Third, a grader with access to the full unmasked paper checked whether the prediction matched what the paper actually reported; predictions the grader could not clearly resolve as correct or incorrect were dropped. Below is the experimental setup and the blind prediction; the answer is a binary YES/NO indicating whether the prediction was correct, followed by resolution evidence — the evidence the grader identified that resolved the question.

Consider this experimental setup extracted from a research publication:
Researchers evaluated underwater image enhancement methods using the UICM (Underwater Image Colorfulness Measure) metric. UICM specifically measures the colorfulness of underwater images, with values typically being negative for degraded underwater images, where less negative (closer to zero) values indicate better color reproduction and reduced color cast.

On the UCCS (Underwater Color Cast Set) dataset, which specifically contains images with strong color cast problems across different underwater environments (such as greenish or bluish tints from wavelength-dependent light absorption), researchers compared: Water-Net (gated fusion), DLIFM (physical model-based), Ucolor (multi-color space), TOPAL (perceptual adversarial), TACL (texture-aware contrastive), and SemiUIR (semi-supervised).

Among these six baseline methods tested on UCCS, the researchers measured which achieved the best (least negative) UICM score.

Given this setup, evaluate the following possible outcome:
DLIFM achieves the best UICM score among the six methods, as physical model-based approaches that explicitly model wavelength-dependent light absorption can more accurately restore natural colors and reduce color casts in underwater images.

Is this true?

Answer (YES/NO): NO